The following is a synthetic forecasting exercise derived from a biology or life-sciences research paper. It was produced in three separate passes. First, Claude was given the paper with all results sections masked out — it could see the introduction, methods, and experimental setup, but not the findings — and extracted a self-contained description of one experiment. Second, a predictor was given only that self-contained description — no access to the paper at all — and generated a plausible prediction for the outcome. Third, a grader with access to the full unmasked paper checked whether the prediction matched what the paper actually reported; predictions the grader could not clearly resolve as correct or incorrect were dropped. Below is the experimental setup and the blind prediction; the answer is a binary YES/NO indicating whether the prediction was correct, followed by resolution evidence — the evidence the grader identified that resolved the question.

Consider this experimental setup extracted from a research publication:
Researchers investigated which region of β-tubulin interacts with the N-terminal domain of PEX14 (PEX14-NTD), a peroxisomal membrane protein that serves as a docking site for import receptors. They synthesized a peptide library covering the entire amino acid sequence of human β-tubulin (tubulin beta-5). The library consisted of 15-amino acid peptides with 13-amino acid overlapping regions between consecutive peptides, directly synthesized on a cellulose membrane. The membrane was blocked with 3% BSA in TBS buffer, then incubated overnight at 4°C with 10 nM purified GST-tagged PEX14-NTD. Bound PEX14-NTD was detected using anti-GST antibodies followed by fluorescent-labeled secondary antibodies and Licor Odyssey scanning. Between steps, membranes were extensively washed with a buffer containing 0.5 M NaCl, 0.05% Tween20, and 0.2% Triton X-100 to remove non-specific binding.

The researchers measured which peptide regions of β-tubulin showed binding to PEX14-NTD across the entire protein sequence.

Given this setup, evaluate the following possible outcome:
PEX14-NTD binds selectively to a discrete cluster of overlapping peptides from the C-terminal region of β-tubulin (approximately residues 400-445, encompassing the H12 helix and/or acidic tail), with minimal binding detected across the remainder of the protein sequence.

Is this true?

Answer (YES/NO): NO